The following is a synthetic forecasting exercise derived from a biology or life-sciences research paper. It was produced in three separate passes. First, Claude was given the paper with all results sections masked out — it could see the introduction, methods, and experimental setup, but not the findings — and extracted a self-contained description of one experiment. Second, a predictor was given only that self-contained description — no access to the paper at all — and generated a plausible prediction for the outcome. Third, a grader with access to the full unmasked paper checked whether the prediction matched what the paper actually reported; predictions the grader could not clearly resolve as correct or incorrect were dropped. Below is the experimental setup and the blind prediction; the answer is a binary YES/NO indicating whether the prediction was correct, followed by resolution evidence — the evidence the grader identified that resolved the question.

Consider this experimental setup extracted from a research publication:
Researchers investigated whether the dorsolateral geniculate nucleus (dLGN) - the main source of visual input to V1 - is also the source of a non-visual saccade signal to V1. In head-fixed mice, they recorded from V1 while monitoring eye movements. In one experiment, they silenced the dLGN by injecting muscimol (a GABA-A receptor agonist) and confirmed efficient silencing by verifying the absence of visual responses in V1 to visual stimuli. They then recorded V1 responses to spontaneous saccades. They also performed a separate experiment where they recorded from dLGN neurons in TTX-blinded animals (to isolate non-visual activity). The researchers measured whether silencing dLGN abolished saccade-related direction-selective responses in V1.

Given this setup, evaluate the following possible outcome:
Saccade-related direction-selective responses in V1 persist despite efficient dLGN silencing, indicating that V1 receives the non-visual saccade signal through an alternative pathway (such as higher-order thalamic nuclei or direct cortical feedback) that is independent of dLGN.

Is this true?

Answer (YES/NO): YES